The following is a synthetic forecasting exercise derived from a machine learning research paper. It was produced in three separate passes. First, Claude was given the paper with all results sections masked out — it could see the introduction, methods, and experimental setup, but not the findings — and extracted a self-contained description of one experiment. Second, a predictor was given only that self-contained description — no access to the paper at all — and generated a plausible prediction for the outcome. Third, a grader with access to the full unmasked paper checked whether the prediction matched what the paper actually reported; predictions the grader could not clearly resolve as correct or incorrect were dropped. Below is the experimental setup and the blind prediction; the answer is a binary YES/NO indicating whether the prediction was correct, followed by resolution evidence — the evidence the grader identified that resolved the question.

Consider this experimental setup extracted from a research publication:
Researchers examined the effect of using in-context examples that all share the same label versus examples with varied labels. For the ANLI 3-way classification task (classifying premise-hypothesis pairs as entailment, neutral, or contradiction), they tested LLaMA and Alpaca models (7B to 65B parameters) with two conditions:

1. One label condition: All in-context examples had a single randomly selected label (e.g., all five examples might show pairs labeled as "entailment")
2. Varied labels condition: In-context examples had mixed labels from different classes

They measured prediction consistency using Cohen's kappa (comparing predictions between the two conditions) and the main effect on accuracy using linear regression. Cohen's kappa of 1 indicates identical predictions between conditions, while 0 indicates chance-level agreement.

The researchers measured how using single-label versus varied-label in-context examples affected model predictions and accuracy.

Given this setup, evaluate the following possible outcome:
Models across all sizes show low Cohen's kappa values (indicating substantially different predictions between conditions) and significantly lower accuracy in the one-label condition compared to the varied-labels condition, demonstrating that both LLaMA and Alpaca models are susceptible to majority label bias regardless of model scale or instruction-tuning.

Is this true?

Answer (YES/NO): NO